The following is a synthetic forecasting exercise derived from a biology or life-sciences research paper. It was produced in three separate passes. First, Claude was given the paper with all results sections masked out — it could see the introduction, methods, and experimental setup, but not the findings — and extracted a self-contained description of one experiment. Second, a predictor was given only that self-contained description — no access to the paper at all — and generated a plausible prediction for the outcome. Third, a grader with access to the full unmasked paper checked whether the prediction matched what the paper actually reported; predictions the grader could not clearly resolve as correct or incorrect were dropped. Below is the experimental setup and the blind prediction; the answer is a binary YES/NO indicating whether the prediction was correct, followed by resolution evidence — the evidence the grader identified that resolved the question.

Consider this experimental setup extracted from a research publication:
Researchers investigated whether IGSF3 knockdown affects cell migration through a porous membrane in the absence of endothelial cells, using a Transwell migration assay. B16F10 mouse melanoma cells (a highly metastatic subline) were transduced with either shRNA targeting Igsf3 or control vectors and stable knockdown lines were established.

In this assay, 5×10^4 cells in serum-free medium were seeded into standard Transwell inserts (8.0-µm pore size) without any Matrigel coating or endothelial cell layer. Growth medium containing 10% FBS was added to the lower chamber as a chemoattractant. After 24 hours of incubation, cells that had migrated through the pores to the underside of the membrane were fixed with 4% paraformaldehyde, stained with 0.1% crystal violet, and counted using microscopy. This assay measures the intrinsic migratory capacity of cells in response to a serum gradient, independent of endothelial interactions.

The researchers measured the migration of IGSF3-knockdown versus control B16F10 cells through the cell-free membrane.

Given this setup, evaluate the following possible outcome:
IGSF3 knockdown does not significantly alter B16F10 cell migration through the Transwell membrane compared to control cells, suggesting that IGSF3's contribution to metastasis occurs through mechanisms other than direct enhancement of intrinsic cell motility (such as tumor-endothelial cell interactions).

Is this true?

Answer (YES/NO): YES